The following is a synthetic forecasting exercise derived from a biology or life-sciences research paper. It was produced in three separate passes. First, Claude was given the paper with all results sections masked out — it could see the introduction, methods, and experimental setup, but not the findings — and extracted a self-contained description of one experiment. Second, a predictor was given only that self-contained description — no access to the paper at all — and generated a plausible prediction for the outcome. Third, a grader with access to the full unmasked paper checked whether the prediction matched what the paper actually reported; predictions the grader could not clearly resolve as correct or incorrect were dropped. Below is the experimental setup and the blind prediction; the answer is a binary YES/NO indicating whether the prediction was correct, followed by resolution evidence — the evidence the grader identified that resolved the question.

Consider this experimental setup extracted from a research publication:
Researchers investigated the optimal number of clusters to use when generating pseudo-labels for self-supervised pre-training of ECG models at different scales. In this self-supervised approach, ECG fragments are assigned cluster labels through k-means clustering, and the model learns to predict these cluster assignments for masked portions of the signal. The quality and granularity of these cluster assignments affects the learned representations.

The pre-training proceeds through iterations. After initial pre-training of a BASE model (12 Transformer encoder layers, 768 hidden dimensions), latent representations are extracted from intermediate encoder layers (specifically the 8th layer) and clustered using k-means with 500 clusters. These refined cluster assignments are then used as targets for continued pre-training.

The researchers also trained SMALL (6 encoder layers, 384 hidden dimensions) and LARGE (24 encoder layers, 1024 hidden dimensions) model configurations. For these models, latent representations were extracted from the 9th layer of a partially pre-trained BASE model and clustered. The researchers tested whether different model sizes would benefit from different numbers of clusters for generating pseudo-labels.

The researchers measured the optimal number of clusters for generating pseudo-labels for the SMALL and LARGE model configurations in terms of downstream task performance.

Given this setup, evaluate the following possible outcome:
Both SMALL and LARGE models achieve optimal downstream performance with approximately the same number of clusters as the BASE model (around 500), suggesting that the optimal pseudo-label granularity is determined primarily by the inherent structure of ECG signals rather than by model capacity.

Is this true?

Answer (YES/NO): NO